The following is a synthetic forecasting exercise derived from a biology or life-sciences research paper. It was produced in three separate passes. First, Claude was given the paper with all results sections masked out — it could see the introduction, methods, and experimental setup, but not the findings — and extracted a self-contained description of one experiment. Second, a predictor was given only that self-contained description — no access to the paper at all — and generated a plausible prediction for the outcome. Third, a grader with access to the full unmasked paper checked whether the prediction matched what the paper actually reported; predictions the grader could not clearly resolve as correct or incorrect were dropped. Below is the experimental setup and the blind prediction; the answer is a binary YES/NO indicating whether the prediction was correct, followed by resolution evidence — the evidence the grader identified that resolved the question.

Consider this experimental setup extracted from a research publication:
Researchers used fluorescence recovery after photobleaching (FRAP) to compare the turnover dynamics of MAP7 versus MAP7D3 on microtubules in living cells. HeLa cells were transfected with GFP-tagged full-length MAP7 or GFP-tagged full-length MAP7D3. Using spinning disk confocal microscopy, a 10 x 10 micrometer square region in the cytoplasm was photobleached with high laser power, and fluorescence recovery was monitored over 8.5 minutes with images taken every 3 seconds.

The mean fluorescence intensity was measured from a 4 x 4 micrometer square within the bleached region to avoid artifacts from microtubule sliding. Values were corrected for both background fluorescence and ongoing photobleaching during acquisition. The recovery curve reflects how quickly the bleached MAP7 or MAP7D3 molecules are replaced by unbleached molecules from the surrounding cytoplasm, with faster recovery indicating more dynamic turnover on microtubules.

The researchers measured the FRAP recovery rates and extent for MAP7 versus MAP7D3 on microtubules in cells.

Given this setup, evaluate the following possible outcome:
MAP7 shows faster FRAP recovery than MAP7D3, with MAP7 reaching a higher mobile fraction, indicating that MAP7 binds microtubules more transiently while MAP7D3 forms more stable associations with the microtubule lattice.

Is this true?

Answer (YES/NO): NO